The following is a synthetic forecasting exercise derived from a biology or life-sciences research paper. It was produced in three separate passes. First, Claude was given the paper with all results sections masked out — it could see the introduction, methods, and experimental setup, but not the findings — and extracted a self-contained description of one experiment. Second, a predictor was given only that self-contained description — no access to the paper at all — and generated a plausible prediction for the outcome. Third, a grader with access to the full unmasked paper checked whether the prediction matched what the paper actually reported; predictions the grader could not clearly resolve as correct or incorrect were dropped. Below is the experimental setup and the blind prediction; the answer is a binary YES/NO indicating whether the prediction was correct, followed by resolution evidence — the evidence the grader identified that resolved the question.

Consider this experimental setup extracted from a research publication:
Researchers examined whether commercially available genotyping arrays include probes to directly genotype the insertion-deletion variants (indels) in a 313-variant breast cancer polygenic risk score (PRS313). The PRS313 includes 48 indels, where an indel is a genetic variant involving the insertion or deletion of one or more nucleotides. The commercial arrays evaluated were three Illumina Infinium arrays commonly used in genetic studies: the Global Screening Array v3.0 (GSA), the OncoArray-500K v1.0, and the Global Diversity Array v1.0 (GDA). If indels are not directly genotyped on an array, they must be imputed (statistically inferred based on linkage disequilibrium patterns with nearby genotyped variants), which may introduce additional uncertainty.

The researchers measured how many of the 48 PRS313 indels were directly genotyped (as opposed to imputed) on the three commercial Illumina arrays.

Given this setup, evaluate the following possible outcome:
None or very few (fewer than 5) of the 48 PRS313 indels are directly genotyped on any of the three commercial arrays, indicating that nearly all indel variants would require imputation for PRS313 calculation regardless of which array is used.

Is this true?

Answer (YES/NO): YES